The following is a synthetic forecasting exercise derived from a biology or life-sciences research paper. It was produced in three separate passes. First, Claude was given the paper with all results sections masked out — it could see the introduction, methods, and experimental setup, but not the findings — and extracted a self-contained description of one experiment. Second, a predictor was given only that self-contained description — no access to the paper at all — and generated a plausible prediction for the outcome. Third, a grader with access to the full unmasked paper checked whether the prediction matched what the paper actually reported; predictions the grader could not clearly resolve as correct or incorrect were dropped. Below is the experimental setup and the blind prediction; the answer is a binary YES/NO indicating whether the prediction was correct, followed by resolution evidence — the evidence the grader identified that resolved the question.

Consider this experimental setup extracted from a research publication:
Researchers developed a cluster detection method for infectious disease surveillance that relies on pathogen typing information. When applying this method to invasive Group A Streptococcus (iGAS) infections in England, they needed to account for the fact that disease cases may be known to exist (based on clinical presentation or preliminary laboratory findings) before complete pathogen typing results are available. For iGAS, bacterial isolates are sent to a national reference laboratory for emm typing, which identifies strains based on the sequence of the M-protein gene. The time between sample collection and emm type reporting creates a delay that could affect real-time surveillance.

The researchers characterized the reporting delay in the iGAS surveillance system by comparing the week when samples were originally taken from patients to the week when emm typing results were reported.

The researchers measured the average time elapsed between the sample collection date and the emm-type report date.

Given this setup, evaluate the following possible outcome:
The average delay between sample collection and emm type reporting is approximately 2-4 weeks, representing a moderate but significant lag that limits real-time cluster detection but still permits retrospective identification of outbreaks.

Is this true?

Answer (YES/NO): NO